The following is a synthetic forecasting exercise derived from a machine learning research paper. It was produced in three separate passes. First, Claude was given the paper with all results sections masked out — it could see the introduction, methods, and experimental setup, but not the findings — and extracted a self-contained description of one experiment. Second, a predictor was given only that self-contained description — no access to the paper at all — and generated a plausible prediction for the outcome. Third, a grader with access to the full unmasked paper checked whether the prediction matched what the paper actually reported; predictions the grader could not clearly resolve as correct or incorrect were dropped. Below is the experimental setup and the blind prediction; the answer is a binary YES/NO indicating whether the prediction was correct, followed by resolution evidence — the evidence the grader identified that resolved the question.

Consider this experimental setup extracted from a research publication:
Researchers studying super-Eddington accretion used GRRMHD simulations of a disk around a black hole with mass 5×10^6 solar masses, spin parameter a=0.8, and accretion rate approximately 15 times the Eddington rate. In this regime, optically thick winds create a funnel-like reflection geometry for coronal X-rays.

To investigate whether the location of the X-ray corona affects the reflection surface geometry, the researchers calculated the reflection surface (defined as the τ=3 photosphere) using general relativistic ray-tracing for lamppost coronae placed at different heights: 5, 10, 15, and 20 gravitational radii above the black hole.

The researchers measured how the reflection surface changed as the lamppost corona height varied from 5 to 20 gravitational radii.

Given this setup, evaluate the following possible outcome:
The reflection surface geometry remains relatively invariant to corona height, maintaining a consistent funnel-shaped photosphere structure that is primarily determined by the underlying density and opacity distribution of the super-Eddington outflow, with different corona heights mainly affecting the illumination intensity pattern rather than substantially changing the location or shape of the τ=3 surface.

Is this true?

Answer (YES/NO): YES